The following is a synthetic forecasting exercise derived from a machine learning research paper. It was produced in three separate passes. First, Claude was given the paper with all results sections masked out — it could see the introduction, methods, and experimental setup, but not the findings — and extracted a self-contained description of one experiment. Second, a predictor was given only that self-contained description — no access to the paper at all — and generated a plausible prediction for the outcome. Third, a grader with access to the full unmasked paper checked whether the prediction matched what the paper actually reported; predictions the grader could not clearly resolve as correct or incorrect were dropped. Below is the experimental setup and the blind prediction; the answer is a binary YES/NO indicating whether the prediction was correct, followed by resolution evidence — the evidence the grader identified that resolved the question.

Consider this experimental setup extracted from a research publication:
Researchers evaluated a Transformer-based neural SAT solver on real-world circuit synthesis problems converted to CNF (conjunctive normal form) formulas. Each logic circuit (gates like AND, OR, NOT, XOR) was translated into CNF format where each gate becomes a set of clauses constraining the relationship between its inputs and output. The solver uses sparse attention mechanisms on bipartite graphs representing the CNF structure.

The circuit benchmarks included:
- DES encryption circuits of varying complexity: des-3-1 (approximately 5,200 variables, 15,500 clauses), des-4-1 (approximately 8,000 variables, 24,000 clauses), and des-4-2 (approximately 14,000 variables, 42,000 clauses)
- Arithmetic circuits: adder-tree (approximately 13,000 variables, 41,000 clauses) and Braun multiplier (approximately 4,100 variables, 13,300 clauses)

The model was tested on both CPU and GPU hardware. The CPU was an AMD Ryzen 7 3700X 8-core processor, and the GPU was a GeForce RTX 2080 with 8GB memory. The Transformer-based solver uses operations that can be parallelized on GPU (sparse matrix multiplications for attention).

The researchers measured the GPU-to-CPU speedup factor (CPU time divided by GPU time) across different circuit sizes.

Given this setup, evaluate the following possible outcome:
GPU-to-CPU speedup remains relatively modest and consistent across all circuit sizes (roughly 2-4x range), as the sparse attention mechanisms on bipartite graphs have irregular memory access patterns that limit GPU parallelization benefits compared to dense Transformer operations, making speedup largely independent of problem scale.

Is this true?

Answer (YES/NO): NO